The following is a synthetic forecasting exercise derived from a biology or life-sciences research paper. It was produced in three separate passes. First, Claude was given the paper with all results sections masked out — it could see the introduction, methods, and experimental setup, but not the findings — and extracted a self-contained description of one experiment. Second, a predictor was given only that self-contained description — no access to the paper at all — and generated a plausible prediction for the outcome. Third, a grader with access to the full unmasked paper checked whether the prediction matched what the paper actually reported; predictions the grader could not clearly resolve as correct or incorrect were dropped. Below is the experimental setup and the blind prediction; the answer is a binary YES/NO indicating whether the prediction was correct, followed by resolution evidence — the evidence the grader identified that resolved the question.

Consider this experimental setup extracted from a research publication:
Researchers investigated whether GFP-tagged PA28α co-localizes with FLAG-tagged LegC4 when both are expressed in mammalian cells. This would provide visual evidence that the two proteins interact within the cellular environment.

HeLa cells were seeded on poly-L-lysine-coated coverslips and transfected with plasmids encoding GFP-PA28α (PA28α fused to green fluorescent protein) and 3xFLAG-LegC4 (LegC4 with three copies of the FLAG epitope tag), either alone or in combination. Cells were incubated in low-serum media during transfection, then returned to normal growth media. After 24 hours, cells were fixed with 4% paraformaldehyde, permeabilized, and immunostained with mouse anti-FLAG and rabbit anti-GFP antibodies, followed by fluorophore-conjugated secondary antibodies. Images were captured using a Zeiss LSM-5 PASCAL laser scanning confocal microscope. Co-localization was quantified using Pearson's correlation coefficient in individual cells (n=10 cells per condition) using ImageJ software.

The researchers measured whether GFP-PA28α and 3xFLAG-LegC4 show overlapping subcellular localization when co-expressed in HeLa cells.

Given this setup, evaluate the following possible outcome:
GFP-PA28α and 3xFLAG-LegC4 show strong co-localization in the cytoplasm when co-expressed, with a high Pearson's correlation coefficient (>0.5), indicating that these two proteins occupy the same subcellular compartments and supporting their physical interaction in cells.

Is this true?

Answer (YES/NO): YES